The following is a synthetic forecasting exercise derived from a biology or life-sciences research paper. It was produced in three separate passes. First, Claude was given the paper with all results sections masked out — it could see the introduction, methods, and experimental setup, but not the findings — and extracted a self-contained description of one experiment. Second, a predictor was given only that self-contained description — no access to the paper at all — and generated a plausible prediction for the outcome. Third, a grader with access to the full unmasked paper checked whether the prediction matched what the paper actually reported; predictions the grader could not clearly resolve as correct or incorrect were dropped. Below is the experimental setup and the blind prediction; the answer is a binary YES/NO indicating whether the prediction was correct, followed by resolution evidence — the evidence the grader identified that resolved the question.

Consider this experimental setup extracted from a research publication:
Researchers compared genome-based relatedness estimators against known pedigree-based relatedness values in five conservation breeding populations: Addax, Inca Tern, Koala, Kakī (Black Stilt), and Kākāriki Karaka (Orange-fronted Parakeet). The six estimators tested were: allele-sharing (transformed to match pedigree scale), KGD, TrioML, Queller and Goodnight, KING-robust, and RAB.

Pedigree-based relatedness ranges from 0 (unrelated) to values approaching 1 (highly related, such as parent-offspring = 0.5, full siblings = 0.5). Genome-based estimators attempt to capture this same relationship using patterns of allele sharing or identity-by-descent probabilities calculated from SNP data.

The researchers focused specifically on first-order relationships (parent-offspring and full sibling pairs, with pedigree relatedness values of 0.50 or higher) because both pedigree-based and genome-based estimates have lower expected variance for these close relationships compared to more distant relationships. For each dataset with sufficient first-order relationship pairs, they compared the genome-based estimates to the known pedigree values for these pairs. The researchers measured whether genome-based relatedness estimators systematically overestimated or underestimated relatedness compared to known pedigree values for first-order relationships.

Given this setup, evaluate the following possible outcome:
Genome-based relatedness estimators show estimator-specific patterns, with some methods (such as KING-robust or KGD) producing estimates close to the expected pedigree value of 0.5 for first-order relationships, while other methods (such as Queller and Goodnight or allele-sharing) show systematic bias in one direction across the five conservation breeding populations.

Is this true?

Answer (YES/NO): YES